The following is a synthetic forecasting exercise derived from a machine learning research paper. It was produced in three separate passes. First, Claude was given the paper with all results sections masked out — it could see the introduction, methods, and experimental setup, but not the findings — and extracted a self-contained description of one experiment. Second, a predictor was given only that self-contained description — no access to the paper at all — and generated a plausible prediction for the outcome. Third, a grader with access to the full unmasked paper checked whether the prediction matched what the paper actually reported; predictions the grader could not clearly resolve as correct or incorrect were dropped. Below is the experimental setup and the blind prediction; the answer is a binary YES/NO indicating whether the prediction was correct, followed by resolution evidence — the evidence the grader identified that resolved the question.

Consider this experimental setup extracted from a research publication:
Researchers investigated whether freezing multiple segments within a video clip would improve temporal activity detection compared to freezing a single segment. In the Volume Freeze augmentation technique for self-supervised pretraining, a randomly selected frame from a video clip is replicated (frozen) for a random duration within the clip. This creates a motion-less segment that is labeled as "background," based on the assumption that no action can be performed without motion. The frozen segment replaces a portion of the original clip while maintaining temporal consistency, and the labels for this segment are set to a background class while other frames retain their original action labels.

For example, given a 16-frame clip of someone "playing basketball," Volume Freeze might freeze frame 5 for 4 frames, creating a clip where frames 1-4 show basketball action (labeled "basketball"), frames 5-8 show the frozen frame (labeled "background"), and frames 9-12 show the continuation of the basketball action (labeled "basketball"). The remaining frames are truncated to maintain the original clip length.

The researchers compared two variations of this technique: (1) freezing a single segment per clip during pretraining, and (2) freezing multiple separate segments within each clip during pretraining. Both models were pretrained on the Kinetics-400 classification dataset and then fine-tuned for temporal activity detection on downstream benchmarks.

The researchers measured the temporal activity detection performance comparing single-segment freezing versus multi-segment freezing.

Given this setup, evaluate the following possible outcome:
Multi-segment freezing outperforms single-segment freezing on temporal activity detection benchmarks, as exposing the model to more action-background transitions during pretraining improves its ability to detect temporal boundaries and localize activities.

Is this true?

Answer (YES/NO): NO